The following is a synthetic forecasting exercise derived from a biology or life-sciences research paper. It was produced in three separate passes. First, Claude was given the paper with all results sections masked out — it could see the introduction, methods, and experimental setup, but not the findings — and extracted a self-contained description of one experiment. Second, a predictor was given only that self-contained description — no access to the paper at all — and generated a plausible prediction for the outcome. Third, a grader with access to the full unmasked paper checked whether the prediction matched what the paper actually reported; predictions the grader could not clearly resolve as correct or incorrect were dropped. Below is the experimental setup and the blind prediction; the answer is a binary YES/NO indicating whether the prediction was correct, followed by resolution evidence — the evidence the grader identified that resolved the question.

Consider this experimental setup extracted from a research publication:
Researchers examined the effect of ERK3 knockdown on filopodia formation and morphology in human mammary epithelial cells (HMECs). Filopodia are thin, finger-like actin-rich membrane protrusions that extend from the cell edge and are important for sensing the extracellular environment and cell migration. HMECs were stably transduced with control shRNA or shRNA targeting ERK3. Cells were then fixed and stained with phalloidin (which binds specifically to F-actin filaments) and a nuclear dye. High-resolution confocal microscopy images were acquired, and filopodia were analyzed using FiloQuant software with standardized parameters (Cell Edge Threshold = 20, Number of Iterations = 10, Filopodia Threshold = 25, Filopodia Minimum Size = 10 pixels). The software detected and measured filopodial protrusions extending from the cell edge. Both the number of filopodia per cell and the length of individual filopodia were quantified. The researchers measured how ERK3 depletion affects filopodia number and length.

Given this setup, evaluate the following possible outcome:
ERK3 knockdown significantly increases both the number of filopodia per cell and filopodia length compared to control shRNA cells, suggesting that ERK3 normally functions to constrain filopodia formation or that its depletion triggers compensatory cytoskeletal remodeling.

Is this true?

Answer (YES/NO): NO